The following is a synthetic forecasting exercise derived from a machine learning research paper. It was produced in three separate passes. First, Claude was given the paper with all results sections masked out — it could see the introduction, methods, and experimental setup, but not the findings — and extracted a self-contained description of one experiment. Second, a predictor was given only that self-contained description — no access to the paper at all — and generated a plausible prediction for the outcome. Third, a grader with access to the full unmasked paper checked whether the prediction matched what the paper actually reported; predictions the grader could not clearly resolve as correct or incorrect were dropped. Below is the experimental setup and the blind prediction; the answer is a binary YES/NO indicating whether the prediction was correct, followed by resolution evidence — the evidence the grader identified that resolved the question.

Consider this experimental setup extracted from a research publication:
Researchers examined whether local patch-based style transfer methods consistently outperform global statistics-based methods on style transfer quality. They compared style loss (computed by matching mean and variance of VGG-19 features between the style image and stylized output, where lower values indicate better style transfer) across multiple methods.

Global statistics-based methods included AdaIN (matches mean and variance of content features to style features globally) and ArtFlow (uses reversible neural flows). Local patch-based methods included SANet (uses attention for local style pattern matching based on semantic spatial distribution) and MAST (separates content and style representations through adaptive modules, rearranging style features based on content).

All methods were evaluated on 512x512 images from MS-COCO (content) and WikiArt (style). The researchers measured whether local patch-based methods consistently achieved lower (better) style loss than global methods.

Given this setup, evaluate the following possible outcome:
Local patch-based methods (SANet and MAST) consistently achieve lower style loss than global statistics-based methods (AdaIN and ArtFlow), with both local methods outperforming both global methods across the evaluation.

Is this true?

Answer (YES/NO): YES